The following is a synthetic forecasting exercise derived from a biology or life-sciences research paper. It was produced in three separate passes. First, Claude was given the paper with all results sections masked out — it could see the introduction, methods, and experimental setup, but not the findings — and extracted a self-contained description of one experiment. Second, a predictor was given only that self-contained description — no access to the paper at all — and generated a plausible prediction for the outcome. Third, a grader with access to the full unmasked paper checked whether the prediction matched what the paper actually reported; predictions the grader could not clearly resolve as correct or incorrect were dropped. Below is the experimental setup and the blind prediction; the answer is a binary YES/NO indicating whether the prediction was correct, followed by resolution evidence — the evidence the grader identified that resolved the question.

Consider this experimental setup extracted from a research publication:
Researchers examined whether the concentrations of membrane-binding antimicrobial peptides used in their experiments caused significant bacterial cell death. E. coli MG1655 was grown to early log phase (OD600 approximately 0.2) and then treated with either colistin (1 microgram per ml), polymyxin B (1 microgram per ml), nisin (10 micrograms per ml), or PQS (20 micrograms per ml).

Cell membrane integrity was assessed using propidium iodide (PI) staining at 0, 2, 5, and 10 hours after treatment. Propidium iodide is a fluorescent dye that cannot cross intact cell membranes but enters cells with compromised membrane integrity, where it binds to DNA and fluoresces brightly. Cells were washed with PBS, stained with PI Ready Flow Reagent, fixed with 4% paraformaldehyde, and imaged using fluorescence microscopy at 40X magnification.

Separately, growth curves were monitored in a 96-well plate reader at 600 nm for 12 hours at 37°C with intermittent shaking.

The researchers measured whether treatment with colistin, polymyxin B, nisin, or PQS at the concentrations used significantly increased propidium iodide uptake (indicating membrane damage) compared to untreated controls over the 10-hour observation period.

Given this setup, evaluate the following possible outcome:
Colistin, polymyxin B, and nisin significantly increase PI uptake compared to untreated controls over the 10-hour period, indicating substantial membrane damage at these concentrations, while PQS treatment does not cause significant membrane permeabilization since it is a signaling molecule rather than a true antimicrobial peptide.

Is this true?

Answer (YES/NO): NO